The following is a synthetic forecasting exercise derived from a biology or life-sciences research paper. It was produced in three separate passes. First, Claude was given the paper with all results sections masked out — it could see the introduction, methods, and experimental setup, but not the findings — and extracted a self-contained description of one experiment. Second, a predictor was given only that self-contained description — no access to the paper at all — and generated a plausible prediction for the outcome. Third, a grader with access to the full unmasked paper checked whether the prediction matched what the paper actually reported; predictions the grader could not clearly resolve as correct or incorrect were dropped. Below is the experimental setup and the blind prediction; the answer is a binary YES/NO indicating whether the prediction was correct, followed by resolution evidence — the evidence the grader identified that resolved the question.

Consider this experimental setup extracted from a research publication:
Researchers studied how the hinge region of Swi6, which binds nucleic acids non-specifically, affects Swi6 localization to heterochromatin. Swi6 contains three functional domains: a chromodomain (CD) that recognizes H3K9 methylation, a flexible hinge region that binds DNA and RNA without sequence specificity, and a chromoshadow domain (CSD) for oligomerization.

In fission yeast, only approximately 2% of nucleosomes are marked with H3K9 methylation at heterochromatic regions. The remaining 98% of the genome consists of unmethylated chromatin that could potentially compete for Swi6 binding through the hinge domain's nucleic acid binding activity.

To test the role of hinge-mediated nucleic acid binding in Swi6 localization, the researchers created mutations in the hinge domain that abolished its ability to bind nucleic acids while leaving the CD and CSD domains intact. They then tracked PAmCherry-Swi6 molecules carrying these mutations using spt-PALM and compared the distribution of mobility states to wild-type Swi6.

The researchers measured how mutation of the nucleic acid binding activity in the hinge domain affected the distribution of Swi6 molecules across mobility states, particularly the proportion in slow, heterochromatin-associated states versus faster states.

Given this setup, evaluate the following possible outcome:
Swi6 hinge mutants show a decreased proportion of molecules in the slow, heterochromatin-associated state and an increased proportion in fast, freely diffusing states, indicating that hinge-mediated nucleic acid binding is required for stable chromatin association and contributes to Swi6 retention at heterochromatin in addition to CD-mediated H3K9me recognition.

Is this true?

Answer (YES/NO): NO